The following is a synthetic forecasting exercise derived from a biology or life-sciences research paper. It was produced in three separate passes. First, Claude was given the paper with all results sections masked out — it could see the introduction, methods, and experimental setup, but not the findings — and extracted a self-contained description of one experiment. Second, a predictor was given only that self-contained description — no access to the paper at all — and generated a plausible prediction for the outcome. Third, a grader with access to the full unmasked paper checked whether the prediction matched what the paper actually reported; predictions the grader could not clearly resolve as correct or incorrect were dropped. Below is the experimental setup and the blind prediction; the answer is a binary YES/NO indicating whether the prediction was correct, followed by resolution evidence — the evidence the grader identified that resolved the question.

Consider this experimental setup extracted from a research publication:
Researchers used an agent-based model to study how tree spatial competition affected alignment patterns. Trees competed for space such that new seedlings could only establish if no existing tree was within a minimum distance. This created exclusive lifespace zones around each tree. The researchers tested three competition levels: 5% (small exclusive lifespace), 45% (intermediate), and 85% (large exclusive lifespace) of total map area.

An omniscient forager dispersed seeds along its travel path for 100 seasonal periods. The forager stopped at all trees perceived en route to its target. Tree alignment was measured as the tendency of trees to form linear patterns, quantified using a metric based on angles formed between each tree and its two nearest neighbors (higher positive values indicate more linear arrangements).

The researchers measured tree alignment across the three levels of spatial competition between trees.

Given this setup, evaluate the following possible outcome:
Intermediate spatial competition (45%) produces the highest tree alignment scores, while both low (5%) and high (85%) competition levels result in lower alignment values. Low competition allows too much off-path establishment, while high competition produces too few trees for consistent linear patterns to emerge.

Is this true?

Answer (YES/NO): NO